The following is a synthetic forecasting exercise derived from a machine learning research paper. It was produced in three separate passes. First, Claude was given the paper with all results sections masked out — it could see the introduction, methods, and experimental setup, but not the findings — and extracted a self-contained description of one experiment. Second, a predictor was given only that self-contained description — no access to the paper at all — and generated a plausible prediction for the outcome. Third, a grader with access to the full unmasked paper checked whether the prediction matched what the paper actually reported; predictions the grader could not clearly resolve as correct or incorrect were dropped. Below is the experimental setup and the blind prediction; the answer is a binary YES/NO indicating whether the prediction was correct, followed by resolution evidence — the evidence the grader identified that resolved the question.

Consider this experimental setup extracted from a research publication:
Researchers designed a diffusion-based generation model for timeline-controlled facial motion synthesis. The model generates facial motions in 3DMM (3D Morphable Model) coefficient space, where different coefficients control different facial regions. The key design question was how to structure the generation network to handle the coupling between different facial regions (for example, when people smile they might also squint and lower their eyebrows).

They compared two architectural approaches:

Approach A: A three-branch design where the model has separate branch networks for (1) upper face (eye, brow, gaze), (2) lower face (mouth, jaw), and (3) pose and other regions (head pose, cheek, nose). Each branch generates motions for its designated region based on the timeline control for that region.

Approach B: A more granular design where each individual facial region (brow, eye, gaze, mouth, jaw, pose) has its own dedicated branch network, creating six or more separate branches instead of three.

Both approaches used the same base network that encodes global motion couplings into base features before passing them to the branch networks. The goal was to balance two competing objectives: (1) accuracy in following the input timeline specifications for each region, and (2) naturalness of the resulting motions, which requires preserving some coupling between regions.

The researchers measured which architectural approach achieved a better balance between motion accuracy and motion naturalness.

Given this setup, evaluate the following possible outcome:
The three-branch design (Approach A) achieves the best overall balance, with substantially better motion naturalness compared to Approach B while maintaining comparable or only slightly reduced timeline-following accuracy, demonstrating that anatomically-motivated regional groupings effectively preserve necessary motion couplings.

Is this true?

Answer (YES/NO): NO